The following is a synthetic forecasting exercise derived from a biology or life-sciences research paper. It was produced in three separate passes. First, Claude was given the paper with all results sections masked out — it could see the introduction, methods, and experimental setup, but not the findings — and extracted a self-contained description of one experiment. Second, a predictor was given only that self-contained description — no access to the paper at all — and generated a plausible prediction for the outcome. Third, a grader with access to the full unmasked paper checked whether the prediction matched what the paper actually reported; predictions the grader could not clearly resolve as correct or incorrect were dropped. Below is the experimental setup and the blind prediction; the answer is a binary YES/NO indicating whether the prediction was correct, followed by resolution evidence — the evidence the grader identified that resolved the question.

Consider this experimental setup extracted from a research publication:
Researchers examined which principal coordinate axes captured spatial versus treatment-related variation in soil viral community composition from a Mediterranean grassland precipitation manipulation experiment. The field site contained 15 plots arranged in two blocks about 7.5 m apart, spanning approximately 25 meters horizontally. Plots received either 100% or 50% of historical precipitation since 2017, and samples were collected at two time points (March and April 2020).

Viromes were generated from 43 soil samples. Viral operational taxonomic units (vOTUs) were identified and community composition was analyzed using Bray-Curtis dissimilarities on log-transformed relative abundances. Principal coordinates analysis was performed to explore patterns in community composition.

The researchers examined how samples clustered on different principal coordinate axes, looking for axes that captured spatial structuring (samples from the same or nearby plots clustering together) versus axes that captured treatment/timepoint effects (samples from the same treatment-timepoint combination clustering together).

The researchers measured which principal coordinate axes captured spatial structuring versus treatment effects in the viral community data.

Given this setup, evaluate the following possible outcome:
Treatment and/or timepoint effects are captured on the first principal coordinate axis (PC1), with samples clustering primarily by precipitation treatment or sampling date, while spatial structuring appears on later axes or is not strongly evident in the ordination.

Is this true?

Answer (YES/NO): NO